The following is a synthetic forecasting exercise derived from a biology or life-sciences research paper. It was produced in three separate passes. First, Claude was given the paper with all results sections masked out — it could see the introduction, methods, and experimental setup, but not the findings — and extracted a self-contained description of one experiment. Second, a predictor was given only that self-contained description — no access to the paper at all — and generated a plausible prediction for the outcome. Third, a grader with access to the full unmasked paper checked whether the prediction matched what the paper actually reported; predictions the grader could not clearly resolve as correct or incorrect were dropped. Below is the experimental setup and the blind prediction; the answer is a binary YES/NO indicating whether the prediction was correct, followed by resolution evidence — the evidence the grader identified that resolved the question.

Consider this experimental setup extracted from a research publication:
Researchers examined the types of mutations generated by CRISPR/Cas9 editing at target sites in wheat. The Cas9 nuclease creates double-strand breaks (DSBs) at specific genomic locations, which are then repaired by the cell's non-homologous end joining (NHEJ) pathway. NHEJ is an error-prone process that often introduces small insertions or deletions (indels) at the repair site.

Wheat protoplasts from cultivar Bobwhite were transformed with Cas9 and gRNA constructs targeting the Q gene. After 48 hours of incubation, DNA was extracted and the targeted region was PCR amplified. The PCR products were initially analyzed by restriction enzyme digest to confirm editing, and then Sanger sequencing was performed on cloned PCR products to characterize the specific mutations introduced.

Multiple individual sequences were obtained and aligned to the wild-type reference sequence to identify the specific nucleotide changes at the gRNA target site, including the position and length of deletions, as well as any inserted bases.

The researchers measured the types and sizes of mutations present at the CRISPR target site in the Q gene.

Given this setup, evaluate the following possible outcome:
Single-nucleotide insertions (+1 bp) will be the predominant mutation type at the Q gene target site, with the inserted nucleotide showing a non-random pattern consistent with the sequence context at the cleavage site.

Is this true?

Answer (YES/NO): NO